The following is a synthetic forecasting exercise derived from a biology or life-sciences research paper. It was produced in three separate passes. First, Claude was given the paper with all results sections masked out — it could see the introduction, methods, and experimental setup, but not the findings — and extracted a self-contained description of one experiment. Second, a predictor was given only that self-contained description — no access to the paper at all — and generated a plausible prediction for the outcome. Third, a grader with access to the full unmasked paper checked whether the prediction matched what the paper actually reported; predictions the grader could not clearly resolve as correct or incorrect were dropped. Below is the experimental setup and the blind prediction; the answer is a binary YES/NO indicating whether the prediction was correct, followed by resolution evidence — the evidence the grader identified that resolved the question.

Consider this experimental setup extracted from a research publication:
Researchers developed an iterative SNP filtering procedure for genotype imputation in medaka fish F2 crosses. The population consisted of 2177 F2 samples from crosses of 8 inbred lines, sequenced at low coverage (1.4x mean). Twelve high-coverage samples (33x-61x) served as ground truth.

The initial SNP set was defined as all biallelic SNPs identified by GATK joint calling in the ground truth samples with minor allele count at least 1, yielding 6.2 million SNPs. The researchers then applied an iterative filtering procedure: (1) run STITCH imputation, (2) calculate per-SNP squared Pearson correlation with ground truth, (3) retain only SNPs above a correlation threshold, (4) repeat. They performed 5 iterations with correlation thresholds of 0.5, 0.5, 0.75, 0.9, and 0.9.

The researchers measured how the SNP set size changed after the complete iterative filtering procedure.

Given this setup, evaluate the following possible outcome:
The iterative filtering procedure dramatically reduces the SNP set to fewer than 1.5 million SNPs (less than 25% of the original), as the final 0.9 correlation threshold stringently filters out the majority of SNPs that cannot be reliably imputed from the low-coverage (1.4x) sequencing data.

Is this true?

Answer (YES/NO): NO